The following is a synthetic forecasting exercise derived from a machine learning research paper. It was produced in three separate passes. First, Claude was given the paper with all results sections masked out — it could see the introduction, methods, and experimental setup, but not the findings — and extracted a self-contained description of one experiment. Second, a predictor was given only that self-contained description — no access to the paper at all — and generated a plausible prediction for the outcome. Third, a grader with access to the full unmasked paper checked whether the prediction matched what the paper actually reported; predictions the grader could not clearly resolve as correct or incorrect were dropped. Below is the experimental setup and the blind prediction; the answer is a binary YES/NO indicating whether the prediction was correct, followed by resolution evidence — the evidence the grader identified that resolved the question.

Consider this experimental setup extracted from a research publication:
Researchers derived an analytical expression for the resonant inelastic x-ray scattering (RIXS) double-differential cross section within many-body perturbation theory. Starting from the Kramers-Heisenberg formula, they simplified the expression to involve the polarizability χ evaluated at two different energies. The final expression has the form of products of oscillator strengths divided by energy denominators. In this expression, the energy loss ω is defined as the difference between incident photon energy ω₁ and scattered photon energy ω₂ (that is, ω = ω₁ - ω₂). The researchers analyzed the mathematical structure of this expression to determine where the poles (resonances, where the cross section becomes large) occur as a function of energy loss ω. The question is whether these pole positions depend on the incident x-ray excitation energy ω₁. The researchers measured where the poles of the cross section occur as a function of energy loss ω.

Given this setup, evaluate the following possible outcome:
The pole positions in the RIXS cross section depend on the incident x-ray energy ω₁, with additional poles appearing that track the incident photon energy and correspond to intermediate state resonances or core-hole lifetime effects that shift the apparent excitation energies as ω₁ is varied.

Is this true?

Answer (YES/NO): NO